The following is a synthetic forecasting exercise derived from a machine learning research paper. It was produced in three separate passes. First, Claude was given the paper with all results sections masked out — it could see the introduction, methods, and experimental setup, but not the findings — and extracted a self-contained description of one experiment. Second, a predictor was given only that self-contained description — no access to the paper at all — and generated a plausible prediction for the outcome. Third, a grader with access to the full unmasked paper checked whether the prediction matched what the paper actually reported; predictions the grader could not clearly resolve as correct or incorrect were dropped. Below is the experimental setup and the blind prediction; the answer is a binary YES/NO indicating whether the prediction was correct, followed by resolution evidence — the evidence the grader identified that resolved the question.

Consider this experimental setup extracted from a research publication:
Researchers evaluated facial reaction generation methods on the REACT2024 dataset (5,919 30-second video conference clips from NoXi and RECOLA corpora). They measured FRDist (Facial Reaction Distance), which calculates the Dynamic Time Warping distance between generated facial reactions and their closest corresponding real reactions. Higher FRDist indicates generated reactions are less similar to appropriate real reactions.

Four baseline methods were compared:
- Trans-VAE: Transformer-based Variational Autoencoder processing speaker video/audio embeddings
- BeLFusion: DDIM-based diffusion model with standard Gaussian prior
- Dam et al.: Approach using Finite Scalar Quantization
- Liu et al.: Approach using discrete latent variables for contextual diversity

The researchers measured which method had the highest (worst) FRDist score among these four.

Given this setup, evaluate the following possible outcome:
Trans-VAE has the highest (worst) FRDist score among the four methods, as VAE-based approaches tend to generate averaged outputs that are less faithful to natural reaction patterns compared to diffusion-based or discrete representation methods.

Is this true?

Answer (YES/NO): NO